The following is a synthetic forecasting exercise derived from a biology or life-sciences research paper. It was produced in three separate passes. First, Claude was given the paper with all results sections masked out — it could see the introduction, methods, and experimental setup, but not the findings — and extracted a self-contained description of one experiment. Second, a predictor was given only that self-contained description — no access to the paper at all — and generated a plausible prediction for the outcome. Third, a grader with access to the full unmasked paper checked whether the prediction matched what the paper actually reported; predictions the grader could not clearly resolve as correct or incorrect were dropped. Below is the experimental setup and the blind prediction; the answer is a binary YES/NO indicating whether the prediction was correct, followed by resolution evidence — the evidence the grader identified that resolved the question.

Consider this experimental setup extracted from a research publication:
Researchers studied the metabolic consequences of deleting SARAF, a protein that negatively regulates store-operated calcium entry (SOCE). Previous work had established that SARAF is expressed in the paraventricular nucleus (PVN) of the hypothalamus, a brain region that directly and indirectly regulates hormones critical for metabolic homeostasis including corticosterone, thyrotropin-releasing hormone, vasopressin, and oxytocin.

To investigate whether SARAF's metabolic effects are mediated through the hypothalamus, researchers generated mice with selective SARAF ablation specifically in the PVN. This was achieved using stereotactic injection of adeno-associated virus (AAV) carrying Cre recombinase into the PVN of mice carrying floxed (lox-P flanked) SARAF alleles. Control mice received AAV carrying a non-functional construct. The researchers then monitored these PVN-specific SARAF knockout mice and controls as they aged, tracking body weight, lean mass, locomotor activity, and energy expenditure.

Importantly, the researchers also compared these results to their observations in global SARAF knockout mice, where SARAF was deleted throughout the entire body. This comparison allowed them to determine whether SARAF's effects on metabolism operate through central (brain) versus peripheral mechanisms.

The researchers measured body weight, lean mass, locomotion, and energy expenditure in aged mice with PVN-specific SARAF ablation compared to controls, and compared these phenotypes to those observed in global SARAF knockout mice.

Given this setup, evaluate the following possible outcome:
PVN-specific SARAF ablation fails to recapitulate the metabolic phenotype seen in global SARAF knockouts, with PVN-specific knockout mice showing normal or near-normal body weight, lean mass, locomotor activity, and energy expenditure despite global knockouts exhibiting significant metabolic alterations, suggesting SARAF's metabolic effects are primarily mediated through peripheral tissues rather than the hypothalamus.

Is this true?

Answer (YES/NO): NO